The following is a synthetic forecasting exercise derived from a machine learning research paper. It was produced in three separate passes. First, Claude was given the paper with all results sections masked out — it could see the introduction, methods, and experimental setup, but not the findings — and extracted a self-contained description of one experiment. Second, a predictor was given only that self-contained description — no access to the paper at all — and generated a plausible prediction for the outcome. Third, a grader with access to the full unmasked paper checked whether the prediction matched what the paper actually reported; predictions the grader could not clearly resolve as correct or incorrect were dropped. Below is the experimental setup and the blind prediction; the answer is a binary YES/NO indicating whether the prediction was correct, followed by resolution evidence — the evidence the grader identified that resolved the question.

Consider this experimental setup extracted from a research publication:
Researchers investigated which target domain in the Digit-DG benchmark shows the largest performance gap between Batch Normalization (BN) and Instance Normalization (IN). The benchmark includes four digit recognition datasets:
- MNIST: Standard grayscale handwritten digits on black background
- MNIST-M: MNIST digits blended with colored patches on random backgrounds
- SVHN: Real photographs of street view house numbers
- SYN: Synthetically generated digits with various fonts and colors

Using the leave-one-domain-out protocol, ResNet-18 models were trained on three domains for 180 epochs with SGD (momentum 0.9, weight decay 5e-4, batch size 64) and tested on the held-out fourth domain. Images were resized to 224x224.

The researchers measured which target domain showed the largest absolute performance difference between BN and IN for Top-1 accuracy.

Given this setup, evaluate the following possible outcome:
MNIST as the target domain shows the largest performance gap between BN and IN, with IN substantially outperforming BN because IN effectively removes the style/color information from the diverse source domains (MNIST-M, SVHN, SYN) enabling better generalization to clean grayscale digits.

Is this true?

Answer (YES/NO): NO